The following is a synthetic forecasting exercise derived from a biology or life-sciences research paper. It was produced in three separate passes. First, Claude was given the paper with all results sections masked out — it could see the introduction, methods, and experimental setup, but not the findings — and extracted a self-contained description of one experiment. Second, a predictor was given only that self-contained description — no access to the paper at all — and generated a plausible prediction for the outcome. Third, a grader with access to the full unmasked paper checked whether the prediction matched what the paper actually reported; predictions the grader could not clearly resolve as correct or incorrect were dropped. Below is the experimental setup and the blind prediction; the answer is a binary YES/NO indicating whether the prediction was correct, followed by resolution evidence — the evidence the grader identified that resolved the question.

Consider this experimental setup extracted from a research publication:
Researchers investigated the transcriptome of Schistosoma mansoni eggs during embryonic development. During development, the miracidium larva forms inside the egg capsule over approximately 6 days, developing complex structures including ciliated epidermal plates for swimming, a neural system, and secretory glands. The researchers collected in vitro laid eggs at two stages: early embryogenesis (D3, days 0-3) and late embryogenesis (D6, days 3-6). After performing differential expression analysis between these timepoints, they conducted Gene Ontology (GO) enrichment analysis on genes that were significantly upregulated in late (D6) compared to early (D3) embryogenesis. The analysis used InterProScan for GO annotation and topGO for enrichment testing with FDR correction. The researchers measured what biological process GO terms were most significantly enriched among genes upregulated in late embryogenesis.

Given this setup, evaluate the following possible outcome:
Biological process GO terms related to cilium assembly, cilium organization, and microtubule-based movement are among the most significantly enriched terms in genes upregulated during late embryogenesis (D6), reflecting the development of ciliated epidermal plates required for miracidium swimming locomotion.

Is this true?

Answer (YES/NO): NO